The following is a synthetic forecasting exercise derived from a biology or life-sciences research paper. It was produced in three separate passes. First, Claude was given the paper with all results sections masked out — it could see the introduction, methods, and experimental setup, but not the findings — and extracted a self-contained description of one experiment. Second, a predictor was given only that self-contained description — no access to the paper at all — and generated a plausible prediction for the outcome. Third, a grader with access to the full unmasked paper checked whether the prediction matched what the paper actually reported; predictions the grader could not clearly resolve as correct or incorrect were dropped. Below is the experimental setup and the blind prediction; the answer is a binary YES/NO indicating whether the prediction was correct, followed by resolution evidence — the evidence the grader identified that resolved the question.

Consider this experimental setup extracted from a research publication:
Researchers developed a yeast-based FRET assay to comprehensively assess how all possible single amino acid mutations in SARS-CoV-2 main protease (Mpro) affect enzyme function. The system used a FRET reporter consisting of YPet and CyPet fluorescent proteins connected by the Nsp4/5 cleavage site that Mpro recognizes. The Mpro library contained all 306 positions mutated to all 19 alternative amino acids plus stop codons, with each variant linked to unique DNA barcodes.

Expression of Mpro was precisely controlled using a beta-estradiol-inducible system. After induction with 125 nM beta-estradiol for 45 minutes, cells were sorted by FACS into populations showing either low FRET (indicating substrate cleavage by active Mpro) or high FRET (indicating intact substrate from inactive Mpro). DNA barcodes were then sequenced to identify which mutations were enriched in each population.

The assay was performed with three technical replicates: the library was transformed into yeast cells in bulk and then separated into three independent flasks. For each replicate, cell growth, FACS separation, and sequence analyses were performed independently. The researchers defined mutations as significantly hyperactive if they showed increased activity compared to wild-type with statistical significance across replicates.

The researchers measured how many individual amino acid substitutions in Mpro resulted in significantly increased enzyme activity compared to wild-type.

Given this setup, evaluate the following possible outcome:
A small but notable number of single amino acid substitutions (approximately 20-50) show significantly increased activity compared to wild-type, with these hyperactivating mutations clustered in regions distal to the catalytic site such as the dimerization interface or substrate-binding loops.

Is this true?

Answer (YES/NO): NO